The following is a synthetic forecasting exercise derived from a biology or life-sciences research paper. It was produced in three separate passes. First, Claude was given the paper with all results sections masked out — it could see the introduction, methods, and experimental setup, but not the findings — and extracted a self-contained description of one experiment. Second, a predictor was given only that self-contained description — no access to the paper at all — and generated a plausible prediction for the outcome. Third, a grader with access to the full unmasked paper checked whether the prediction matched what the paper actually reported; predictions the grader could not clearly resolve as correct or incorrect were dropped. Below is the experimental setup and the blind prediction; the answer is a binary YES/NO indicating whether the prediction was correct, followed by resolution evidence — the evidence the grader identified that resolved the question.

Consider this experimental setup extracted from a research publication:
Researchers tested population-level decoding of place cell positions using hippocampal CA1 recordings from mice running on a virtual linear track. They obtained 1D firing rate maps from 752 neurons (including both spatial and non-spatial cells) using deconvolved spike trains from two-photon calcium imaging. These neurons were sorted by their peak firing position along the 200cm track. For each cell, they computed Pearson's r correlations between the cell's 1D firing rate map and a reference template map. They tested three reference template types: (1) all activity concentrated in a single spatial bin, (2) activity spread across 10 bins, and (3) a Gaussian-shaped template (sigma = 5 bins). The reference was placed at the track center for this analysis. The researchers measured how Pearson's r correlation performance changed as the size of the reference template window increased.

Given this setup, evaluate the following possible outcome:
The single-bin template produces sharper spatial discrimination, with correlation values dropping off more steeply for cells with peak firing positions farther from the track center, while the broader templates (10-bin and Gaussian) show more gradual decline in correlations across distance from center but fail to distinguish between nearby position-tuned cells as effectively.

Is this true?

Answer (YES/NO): NO